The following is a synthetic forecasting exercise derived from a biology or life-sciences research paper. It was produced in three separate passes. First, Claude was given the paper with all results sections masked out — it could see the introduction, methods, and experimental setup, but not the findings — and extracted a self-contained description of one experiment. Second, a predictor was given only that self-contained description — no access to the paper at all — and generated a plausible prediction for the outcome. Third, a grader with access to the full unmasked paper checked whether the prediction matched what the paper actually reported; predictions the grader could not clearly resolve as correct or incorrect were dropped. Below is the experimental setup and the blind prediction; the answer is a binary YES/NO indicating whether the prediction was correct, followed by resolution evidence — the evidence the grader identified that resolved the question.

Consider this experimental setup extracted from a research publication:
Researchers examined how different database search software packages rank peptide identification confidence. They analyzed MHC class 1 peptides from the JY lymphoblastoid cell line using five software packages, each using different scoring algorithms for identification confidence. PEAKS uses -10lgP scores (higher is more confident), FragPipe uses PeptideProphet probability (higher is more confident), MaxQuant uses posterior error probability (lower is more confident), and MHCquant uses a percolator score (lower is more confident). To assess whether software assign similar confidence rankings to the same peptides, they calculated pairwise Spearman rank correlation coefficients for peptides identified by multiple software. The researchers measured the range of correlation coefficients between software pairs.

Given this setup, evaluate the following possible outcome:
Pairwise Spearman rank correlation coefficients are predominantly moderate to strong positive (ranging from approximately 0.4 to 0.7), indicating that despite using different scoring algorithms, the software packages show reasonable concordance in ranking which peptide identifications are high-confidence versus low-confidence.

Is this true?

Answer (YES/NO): NO